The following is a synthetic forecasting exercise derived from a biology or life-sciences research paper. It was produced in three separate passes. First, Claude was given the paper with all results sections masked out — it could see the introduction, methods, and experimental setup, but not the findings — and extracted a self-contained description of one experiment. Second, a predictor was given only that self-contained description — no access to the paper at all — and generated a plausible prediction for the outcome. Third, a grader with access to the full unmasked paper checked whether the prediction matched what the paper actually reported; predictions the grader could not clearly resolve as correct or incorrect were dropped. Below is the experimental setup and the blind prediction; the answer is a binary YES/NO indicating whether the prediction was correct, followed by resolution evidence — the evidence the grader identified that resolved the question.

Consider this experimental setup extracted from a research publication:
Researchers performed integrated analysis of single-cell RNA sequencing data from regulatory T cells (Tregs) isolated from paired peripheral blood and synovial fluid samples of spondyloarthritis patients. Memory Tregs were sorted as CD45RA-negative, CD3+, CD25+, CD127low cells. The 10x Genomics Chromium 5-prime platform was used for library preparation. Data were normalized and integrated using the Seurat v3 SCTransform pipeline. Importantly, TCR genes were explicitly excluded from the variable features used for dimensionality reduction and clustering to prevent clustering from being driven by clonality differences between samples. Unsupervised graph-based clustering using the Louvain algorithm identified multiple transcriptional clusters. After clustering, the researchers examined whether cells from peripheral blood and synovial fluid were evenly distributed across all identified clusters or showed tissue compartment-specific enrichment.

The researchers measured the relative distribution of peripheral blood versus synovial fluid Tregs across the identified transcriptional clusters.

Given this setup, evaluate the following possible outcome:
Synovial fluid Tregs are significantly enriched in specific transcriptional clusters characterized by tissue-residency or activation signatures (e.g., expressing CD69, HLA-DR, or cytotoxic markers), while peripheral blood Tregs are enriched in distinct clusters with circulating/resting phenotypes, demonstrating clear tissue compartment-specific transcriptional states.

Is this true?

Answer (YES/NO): YES